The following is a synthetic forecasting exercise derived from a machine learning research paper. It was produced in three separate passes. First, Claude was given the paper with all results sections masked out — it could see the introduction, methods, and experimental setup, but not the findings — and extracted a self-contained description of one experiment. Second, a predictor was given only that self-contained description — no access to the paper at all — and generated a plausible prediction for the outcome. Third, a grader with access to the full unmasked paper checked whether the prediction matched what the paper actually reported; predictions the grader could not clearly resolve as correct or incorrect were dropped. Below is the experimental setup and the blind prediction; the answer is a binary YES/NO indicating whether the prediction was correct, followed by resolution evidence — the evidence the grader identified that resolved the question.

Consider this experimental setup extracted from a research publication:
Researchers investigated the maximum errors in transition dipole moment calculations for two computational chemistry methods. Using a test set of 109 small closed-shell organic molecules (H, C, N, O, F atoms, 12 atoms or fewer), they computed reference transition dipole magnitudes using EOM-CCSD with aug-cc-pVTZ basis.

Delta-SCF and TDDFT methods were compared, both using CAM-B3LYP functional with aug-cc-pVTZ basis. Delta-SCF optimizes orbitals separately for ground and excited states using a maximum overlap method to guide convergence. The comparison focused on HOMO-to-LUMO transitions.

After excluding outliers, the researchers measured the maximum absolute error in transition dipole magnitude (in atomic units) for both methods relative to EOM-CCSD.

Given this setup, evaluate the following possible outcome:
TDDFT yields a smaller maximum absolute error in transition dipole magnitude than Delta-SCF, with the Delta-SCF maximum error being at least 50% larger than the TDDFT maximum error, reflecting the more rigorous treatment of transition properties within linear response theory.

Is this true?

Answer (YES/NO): YES